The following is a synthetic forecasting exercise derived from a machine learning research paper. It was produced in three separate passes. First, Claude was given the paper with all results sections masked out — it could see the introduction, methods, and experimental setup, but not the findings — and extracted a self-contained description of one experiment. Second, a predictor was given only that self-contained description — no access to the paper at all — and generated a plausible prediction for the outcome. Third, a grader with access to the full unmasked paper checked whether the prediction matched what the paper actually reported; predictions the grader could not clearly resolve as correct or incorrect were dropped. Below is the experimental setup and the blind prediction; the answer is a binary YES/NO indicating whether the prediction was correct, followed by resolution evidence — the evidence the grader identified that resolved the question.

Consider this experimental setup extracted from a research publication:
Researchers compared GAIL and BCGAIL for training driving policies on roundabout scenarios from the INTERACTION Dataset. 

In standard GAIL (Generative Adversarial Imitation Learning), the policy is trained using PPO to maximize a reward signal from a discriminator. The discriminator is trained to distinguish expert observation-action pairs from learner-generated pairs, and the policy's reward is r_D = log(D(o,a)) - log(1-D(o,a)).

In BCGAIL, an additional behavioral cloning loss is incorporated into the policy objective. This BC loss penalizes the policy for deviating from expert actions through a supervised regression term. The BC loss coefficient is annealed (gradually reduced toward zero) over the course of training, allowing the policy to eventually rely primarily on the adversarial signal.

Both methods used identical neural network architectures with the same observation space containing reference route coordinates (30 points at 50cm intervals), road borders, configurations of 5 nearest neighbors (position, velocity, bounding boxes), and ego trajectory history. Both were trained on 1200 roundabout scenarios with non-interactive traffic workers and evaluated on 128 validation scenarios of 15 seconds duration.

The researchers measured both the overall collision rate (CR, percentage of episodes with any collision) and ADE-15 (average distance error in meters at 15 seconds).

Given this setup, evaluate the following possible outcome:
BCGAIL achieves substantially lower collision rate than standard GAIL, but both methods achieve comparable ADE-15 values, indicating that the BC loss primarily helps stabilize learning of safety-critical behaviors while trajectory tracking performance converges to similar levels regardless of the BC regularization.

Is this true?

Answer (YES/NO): NO